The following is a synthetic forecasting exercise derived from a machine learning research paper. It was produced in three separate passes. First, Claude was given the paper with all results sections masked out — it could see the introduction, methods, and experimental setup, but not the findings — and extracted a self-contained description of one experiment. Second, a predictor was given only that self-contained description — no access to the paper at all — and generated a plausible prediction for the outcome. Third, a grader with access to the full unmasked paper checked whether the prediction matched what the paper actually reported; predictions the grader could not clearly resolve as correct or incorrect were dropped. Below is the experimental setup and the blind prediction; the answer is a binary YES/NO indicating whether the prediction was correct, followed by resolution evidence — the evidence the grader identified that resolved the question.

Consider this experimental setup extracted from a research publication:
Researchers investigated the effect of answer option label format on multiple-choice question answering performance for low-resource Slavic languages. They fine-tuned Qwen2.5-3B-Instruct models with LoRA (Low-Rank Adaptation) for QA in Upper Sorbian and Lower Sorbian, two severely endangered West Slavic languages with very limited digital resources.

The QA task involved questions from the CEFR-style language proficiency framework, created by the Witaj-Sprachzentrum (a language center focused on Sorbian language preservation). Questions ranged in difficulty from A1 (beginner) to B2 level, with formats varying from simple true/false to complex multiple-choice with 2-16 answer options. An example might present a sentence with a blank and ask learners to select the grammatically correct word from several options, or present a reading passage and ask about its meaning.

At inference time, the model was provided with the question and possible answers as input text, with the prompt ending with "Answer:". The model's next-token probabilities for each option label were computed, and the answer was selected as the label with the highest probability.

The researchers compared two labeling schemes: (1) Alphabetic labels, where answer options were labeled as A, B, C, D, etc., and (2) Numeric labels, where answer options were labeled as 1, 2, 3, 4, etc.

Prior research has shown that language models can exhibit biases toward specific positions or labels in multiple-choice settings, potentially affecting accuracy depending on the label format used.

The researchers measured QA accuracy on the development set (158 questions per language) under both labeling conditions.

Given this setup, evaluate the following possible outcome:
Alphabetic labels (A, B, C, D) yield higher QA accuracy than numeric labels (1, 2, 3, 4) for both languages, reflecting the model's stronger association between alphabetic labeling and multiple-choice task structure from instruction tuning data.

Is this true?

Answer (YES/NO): YES